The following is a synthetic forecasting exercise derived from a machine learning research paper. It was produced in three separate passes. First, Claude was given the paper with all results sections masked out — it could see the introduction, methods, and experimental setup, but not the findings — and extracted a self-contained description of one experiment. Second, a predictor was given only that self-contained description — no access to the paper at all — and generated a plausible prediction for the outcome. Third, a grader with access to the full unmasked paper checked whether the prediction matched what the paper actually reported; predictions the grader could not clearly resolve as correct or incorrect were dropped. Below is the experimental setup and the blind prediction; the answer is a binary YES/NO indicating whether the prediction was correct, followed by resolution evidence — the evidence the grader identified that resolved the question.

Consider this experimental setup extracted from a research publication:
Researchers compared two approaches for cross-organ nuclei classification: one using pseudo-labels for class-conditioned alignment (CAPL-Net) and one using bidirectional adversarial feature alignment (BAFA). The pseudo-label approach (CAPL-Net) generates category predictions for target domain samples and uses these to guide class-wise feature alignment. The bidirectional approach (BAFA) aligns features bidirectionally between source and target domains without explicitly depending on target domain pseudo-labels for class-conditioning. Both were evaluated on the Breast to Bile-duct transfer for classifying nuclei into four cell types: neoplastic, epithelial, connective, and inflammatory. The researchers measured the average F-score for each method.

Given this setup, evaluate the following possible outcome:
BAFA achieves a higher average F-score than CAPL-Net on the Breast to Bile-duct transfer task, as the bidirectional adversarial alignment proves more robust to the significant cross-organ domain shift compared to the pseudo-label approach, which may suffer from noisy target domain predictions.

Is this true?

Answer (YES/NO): YES